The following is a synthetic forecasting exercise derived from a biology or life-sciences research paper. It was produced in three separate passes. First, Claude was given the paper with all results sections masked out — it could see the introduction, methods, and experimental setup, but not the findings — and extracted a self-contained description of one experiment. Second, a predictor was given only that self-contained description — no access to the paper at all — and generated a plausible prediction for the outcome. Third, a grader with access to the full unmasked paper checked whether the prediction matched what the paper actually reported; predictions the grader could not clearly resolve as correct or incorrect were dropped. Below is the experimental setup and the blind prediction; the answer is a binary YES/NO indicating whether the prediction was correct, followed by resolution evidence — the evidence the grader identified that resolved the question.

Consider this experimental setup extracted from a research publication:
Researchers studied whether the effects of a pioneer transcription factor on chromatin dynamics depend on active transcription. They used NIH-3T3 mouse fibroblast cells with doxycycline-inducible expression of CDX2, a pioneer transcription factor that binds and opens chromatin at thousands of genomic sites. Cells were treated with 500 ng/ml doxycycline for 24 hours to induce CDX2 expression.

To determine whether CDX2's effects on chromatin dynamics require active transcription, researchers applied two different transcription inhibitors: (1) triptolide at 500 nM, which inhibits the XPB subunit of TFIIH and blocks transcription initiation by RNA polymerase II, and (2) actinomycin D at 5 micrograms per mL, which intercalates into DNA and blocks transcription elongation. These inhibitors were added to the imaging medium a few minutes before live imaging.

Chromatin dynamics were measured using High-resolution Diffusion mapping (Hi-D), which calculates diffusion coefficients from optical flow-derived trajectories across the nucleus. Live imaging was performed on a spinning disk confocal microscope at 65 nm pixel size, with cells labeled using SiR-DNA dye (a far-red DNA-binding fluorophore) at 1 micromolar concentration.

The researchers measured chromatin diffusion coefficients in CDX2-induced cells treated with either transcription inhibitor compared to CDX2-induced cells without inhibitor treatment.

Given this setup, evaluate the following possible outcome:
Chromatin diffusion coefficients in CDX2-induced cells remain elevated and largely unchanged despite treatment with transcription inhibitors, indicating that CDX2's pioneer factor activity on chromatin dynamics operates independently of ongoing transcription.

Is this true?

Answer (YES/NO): YES